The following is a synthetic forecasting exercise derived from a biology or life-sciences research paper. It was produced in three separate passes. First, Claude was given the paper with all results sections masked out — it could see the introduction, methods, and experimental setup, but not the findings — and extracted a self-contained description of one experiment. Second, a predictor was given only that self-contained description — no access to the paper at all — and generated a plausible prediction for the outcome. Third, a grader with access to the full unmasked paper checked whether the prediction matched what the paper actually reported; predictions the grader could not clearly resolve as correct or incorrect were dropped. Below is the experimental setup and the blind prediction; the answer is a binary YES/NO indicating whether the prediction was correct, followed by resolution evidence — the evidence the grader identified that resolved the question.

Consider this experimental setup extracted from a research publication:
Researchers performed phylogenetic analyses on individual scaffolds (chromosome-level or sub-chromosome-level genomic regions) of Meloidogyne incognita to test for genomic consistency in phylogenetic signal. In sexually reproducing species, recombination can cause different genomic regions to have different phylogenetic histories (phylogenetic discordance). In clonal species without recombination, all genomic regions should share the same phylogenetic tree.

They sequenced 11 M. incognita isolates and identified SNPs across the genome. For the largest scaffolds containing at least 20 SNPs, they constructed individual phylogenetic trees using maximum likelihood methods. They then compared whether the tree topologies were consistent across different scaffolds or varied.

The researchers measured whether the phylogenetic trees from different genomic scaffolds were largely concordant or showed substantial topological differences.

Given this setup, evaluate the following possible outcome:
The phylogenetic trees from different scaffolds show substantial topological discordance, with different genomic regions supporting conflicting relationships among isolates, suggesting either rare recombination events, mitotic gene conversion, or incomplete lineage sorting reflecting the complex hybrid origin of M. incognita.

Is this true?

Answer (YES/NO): NO